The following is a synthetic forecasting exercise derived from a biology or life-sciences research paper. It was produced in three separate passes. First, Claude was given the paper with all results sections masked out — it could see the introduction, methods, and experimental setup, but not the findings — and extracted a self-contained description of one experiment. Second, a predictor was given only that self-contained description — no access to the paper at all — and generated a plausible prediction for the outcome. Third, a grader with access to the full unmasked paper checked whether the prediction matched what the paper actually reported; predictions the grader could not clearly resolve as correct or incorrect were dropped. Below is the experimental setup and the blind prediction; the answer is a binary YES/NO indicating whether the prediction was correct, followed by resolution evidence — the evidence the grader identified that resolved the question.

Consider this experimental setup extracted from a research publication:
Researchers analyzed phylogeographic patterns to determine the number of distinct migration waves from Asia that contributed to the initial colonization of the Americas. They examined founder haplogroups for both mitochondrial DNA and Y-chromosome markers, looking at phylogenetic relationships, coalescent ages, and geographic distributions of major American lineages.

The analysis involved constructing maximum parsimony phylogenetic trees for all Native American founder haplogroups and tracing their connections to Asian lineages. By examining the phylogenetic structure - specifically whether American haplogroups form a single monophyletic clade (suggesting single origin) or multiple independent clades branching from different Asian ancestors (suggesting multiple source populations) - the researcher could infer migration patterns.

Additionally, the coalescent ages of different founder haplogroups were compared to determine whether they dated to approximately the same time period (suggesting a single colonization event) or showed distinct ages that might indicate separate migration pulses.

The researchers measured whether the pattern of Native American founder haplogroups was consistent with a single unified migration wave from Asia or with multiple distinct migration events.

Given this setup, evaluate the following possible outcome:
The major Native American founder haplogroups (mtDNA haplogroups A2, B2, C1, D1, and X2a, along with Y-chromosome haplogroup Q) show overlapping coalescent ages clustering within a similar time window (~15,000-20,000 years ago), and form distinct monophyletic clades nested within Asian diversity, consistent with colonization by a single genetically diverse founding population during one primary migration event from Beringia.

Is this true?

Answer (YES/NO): NO